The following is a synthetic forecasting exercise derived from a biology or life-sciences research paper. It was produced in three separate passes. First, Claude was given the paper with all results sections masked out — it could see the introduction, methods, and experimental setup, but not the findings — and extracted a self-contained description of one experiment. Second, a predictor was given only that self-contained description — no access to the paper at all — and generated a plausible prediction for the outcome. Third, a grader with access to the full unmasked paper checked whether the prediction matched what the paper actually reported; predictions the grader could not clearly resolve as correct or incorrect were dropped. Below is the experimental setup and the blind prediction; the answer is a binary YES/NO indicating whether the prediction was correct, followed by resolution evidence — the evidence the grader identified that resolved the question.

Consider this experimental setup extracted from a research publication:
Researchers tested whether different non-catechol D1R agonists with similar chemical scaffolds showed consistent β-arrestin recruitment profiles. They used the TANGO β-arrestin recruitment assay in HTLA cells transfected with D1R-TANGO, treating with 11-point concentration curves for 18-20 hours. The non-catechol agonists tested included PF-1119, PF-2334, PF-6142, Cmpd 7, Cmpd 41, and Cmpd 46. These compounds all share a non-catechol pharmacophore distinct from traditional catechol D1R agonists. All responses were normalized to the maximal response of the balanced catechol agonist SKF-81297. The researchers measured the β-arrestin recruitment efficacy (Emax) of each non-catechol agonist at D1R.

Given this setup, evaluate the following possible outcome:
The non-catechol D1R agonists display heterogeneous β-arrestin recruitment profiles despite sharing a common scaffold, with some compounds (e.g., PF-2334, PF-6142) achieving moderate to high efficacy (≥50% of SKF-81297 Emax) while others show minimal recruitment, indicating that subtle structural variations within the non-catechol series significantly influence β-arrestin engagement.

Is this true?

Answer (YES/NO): NO